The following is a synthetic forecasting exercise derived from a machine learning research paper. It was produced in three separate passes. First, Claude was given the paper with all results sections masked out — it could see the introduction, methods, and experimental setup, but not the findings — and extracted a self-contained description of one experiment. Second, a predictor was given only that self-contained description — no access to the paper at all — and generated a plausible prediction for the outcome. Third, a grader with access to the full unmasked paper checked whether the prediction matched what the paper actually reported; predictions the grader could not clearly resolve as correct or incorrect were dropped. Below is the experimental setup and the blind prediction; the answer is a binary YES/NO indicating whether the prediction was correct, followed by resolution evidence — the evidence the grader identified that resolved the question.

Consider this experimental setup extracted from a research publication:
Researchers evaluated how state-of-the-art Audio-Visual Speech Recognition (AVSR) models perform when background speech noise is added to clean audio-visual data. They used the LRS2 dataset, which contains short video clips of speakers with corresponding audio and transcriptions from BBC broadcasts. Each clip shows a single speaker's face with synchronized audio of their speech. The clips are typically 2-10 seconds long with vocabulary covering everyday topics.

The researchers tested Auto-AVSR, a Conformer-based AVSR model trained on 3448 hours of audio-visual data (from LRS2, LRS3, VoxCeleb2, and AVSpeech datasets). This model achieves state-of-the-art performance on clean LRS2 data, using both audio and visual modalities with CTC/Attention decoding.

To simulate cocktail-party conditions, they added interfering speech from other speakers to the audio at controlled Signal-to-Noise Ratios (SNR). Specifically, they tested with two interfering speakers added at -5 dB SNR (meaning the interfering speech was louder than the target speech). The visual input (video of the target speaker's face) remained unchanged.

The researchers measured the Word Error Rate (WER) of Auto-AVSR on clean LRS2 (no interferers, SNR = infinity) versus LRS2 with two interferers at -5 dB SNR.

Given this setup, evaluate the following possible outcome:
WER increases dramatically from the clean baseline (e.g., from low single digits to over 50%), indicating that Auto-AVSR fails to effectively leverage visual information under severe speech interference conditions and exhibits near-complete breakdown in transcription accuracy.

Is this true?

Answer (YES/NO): YES